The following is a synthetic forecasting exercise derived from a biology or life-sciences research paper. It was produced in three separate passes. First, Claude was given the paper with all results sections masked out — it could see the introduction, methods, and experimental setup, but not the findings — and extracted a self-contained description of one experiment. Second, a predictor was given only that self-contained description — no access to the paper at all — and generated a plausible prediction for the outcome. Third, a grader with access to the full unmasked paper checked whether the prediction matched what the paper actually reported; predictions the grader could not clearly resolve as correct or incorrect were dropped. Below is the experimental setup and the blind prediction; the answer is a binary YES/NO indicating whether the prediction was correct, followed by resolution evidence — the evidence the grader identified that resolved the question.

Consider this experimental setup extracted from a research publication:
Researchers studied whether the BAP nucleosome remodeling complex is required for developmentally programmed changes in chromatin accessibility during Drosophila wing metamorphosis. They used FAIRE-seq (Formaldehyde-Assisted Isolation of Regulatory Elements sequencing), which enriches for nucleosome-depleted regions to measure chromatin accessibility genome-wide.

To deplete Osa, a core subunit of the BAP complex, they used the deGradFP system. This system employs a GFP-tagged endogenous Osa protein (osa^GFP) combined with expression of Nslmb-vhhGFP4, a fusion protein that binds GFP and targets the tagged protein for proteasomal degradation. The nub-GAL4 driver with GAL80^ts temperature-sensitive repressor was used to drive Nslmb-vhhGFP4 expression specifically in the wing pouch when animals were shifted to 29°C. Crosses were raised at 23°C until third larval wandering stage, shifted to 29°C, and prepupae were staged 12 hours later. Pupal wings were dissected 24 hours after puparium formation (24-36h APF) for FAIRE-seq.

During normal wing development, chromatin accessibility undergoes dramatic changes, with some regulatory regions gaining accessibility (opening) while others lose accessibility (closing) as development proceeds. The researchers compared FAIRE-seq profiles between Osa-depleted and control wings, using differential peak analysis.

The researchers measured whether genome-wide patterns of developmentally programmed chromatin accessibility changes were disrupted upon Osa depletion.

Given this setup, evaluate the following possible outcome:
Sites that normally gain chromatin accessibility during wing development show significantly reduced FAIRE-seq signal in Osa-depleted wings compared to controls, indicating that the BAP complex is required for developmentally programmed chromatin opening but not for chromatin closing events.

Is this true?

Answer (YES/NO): NO